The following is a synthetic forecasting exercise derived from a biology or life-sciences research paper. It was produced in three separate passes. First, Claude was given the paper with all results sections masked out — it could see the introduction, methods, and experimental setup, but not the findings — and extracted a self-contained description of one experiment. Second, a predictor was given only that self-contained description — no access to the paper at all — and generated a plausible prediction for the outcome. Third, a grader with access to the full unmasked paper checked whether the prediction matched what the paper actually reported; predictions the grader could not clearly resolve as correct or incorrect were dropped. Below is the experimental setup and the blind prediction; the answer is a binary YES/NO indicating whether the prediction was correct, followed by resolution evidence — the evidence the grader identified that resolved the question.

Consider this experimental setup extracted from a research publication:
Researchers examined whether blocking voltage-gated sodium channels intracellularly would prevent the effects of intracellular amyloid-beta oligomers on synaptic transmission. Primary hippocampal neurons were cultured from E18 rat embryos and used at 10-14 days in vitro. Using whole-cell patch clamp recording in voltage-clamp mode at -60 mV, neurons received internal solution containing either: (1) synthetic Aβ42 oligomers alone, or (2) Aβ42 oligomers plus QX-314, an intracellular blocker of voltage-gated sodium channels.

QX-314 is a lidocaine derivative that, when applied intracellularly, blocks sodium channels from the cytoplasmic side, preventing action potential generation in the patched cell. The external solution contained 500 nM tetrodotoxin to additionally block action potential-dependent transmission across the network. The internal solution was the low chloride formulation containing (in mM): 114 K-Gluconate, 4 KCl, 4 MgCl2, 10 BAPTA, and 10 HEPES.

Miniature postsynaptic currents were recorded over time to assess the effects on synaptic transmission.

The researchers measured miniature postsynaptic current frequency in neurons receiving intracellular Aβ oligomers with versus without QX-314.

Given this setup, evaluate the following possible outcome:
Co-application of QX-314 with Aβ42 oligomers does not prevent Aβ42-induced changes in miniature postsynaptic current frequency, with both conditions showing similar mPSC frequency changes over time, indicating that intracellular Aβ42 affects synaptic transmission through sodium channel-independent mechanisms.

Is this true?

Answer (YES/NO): YES